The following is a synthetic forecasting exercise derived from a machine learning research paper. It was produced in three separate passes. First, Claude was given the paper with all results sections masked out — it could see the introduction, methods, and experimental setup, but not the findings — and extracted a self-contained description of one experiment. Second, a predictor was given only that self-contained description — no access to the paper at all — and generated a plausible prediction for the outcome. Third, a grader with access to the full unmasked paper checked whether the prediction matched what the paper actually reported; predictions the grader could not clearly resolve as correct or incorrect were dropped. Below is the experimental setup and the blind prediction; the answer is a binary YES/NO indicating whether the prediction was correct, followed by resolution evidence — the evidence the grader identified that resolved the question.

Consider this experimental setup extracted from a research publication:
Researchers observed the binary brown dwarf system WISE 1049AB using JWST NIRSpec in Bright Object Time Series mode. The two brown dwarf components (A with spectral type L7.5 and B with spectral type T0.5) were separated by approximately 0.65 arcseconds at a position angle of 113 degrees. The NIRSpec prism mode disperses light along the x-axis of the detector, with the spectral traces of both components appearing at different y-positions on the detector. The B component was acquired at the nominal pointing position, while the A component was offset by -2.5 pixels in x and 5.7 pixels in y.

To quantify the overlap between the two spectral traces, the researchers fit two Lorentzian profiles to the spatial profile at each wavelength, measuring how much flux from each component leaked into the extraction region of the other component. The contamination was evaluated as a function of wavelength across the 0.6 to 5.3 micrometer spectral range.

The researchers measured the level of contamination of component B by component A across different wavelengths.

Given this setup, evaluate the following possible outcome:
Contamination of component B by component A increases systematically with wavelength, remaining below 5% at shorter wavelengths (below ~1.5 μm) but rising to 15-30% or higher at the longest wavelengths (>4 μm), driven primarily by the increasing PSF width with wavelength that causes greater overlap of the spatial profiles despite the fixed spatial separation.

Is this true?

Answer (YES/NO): NO